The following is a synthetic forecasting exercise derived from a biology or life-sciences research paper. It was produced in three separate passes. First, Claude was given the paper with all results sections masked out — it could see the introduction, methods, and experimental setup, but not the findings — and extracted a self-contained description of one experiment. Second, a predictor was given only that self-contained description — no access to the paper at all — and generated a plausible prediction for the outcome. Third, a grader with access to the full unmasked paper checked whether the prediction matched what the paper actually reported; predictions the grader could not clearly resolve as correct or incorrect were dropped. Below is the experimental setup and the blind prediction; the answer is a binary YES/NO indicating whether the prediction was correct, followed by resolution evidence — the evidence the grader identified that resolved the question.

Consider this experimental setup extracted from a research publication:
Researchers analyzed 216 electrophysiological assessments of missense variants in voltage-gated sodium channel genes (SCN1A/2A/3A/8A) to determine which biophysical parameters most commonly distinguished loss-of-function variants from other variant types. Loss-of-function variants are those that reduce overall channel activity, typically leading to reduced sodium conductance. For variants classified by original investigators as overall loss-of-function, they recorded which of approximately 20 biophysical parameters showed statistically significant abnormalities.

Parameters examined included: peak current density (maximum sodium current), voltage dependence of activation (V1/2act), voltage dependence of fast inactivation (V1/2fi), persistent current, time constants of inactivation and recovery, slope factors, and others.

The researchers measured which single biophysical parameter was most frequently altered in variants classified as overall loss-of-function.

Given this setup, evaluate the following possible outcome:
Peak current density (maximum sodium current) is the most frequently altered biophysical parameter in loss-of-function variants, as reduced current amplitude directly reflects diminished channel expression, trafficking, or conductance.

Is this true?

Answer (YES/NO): YES